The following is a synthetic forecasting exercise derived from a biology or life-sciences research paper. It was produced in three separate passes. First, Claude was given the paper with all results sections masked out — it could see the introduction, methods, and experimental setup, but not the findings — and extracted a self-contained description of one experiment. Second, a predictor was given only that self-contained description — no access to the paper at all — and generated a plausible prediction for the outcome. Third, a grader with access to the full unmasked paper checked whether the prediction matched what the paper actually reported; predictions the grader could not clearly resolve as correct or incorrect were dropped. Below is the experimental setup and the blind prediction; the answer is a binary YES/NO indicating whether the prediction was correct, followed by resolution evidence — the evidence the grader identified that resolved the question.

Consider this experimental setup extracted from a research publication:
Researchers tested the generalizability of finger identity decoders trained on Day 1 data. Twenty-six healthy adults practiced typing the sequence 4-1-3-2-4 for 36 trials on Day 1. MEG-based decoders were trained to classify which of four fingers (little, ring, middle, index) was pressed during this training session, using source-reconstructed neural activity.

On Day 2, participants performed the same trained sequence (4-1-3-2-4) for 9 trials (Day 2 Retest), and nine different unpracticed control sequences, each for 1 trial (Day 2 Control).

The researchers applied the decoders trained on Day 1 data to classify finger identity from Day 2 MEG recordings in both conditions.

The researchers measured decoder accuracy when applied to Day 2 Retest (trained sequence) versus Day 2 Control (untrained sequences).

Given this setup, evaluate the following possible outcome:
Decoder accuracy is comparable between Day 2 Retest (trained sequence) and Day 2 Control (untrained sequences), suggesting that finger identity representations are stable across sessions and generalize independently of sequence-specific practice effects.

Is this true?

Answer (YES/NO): NO